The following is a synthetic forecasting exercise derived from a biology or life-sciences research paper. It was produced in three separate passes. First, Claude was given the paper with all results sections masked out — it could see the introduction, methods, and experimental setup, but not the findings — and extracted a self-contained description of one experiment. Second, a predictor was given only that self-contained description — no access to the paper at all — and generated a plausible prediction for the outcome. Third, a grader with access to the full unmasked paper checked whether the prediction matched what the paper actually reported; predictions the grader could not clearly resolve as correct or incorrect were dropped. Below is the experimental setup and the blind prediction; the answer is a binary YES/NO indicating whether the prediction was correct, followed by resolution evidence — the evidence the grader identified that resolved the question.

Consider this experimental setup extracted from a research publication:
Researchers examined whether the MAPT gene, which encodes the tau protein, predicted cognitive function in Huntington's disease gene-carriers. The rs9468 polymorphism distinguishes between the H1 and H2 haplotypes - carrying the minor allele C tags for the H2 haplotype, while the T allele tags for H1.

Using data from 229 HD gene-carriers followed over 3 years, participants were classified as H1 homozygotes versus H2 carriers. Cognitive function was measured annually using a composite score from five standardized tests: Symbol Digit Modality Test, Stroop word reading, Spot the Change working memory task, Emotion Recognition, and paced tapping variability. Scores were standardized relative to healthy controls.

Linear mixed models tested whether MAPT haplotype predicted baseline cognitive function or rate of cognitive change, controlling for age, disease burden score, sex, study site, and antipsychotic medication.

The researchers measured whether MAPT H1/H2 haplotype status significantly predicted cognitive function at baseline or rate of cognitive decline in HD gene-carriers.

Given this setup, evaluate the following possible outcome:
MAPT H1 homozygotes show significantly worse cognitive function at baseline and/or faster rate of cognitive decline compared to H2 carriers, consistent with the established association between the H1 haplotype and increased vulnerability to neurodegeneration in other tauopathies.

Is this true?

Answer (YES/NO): NO